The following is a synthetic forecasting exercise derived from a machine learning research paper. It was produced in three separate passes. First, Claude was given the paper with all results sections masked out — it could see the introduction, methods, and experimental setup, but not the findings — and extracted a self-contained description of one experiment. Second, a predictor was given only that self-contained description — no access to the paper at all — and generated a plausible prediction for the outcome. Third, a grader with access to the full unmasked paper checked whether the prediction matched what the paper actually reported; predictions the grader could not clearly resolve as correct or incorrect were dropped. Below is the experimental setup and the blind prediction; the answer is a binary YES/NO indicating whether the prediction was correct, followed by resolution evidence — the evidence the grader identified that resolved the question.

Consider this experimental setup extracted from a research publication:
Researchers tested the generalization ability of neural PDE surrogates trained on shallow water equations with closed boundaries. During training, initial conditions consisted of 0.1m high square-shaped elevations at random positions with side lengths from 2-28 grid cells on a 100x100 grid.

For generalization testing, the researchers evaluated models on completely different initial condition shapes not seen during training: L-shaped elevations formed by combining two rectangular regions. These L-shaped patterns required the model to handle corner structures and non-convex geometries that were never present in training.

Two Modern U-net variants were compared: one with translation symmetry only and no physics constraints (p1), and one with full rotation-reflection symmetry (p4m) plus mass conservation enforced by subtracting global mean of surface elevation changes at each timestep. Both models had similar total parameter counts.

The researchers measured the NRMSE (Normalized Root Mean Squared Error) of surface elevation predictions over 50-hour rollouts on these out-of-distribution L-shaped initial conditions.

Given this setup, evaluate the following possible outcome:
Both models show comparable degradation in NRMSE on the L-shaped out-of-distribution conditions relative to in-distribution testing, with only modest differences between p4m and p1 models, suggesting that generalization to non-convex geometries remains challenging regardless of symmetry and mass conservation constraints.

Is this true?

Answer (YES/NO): NO